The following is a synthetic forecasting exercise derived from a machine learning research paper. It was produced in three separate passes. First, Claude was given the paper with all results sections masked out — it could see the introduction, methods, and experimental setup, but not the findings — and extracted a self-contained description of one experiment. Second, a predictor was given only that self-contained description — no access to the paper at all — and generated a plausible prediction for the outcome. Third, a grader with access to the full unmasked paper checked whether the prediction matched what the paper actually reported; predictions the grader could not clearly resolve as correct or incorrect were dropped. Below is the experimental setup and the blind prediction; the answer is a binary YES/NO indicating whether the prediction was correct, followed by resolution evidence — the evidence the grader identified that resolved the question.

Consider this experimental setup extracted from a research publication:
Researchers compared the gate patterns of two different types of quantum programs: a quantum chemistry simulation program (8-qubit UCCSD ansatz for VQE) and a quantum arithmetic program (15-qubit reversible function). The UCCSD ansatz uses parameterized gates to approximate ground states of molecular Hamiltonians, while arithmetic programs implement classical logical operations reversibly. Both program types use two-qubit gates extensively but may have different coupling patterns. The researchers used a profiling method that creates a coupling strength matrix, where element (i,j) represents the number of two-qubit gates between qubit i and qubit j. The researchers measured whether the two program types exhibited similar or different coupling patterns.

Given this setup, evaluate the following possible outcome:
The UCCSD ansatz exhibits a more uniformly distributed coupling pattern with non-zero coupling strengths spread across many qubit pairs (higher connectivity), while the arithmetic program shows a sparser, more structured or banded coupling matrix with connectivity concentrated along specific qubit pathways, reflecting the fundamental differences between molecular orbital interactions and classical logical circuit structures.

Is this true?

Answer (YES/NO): NO